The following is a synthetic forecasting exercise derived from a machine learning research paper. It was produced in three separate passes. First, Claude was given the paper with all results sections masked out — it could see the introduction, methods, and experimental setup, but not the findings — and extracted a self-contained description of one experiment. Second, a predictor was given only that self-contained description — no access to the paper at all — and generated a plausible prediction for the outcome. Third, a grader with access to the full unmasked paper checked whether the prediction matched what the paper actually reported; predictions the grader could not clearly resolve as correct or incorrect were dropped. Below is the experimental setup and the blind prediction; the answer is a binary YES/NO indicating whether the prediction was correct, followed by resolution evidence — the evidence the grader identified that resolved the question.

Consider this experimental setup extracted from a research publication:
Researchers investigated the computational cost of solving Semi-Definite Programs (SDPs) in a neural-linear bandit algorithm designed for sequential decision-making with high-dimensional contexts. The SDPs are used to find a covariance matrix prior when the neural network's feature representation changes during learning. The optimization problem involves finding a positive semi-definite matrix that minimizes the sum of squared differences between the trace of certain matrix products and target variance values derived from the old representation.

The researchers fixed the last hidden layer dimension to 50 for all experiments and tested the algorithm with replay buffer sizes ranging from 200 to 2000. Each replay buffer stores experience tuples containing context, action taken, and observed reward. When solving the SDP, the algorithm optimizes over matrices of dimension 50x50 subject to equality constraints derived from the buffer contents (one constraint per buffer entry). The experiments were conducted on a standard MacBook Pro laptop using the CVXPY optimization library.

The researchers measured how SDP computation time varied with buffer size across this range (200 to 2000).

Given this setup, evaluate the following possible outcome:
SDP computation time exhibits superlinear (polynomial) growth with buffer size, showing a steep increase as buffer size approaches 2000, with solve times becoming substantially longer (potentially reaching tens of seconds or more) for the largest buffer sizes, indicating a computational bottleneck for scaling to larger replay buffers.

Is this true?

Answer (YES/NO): NO